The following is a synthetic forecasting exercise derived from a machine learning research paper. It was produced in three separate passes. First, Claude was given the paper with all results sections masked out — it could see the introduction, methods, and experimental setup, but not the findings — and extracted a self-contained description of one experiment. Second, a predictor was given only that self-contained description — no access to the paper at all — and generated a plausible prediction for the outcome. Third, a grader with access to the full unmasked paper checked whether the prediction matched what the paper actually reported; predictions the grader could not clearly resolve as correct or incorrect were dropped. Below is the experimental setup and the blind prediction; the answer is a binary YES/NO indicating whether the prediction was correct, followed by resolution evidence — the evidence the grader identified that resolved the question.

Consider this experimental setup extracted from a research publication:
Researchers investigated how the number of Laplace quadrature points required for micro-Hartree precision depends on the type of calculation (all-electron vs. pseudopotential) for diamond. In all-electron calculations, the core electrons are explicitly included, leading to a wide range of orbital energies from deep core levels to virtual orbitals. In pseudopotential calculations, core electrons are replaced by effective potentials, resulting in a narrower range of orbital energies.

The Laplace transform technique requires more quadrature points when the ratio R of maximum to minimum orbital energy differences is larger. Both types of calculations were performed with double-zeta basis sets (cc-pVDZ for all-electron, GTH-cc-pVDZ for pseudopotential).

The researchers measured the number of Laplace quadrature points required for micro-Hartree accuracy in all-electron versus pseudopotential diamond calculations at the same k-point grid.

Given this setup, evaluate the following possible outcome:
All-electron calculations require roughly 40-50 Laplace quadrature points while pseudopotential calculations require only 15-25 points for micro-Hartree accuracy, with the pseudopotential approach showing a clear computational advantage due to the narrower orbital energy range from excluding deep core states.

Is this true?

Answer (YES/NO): NO